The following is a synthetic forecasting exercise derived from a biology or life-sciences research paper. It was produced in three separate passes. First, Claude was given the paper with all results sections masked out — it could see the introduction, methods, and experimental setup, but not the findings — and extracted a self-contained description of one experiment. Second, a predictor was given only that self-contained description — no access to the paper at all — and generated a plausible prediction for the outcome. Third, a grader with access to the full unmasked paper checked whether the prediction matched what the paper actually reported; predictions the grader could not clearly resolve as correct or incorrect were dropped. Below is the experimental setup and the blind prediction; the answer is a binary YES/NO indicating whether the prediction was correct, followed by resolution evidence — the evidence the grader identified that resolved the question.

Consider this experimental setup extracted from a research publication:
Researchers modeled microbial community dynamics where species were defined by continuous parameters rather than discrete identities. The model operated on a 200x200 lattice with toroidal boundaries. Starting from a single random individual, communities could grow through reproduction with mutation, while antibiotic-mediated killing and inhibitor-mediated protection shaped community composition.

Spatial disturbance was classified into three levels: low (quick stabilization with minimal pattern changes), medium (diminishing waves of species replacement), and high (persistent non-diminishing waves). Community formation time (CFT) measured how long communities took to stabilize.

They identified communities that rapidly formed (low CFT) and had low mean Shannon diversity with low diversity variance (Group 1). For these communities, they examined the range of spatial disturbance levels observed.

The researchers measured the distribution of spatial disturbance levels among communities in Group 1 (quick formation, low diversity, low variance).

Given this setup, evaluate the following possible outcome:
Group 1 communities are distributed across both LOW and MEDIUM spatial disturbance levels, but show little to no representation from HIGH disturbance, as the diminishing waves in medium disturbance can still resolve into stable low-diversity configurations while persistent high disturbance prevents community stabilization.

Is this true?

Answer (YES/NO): NO